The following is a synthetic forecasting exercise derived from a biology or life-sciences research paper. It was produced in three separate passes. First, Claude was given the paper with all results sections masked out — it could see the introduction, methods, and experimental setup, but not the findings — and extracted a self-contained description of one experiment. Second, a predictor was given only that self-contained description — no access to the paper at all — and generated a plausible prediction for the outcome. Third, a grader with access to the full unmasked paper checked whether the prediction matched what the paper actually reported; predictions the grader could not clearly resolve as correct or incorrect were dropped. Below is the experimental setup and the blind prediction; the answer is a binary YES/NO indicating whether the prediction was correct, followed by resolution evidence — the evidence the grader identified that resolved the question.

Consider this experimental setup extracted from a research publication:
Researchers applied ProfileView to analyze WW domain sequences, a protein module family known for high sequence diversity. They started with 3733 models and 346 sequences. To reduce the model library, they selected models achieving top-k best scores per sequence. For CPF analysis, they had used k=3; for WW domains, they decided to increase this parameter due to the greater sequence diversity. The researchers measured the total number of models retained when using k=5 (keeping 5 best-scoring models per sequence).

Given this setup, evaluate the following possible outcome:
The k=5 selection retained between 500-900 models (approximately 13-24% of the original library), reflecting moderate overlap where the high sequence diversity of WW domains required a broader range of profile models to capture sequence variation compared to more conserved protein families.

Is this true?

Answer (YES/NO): NO